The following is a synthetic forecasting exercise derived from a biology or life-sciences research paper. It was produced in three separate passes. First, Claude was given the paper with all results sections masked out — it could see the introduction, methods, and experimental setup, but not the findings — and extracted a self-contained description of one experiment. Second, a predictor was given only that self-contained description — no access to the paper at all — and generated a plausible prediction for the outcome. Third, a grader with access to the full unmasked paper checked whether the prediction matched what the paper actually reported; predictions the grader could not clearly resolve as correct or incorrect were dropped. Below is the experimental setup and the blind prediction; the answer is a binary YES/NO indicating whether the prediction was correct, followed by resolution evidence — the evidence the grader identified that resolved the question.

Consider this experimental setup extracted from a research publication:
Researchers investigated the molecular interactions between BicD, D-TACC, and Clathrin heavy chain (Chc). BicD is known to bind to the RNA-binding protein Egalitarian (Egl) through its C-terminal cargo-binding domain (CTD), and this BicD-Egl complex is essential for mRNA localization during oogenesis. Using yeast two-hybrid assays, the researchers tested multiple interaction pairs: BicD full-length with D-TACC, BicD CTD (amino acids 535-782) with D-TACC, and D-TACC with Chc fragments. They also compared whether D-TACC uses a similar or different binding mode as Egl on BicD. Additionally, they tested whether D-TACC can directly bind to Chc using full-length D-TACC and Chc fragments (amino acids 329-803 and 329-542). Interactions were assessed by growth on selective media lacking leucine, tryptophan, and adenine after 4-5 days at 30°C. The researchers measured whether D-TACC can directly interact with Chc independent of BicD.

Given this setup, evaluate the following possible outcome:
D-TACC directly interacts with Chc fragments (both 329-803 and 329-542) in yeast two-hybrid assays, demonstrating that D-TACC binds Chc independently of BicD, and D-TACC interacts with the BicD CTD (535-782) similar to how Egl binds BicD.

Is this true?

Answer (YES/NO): NO